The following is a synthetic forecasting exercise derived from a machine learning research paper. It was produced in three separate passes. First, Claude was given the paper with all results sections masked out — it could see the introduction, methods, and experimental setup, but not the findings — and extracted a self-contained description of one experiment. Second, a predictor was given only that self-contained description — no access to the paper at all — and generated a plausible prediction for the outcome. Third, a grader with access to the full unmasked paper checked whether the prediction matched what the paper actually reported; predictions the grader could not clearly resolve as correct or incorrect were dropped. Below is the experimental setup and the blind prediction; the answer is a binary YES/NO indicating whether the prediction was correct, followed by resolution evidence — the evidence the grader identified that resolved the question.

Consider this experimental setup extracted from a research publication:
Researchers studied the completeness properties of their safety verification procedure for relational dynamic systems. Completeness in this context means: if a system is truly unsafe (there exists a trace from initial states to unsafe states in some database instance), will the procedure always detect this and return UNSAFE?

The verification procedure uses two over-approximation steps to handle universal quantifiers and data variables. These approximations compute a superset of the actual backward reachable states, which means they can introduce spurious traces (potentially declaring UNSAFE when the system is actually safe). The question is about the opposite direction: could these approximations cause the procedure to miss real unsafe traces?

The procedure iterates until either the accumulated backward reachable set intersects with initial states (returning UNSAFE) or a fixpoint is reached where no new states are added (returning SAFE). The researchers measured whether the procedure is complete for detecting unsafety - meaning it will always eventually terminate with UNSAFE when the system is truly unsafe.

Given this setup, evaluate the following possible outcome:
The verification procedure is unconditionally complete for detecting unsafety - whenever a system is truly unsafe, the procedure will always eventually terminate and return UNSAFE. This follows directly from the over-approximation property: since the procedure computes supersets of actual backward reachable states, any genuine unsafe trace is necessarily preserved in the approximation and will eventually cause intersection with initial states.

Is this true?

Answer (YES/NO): YES